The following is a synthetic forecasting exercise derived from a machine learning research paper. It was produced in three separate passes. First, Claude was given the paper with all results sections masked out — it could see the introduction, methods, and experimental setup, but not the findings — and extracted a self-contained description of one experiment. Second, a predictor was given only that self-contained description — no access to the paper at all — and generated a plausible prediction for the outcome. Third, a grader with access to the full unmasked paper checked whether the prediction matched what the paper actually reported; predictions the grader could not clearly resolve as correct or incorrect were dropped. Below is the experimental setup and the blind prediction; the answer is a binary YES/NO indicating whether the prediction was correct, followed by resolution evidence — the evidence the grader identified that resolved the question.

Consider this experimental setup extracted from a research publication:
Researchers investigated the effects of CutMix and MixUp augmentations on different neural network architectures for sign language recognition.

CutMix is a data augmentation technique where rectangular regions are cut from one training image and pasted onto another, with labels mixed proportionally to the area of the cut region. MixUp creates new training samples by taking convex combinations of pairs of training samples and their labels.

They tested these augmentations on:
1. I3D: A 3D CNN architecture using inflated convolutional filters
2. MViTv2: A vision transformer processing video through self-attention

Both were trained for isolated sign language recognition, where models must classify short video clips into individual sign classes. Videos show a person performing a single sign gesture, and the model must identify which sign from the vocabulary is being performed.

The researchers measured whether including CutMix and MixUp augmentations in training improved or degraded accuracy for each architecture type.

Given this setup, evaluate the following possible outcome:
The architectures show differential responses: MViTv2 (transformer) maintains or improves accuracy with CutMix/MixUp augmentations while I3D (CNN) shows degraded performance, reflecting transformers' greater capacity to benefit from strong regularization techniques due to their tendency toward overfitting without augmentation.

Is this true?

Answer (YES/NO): YES